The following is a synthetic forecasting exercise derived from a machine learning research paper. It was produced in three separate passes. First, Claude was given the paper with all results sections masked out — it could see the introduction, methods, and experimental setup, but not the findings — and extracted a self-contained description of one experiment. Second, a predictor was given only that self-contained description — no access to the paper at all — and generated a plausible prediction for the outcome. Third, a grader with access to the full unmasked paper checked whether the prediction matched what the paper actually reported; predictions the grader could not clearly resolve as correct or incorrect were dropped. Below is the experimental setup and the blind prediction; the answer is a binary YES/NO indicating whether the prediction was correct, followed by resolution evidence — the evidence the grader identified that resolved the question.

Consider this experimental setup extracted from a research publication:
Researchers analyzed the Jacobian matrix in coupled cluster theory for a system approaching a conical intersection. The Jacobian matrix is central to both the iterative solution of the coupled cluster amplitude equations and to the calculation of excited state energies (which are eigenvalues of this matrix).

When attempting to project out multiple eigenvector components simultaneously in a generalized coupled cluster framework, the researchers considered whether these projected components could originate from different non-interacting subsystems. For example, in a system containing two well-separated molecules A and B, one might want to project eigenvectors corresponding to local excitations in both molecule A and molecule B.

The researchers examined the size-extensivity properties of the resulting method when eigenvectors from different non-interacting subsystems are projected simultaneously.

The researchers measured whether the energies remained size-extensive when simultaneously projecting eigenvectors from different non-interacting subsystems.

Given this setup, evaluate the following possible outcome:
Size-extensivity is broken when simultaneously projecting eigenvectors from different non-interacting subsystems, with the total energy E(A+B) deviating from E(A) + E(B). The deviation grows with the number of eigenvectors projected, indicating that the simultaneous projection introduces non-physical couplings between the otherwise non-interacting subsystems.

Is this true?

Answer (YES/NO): YES